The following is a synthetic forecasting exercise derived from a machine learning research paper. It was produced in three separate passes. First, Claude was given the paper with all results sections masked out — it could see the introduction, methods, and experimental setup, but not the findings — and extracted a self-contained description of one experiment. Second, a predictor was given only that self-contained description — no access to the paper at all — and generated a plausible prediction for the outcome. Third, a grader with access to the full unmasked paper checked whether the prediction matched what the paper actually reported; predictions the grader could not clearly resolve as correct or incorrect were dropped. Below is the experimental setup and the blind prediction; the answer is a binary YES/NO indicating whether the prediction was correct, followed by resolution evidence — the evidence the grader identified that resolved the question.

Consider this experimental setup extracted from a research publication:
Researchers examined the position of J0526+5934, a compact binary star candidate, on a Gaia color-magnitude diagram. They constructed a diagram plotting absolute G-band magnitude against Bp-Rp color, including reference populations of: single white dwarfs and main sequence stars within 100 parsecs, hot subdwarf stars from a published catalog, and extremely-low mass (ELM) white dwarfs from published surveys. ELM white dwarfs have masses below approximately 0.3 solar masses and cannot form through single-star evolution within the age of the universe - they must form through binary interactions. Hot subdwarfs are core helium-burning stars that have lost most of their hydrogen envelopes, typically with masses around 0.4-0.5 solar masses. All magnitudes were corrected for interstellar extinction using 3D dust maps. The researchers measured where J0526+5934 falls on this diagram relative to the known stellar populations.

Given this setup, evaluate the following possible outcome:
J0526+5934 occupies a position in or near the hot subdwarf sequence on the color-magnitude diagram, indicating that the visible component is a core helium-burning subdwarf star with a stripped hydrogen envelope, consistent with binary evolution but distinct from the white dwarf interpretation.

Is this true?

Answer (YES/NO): NO